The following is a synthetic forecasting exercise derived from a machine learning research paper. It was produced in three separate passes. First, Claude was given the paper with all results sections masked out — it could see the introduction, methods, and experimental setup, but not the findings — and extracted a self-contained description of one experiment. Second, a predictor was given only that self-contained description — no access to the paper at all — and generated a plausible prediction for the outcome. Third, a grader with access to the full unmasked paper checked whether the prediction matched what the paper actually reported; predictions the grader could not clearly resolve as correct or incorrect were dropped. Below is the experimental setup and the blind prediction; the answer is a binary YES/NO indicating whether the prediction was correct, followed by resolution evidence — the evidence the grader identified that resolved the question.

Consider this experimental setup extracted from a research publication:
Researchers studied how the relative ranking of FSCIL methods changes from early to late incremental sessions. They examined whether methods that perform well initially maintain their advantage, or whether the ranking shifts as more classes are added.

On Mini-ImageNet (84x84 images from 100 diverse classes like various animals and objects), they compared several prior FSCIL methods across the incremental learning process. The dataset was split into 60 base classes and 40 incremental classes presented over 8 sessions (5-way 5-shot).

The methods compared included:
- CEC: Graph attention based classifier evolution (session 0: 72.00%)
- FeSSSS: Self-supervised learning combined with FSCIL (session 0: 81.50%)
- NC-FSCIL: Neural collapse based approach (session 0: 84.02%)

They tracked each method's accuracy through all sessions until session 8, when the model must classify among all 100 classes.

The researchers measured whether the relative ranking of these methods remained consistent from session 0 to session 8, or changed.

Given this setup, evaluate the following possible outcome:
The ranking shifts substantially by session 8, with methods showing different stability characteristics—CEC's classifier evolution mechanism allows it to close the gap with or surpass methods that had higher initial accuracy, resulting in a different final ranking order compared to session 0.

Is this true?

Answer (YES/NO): NO